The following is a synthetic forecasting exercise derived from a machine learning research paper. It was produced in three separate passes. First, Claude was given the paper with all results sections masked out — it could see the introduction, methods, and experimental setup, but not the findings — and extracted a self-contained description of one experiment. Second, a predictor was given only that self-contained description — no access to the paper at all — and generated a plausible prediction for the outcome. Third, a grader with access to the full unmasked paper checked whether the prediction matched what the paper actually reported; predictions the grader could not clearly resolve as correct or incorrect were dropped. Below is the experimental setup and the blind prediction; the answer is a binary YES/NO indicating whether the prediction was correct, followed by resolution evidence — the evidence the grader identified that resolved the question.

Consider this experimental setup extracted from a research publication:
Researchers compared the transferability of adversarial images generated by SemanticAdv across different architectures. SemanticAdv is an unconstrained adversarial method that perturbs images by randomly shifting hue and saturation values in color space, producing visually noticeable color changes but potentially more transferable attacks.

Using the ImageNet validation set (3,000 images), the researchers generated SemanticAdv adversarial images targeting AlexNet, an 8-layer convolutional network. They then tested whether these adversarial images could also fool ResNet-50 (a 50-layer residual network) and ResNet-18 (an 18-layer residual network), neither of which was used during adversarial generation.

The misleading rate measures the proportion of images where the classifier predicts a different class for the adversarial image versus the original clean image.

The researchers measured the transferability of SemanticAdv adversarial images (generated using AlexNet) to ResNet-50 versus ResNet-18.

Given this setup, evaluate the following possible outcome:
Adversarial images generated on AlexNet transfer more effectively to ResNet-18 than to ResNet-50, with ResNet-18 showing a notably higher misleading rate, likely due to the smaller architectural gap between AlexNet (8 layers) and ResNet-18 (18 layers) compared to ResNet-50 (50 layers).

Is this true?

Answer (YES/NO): YES